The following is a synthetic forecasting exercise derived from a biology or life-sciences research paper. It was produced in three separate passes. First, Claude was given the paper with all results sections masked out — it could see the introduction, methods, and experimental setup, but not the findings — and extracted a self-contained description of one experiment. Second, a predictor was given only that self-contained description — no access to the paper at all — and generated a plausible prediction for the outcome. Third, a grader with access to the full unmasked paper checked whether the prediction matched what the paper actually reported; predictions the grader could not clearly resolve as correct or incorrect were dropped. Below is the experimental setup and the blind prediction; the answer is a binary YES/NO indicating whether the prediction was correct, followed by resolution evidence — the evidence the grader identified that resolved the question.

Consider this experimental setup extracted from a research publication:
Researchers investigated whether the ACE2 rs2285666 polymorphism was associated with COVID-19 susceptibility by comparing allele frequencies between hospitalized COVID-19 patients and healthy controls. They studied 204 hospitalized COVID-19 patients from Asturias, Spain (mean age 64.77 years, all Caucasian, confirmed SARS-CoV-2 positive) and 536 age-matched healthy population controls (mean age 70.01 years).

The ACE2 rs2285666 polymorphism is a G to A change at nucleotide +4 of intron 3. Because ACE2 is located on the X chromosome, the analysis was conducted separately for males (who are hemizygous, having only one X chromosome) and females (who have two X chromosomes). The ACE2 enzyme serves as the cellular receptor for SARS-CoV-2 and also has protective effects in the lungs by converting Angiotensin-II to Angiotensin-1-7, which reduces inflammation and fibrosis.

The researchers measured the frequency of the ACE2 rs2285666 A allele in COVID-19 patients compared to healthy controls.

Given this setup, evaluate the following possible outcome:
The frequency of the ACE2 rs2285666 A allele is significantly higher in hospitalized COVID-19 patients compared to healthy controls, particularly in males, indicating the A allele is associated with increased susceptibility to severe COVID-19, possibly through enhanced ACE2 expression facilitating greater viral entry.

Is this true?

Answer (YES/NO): NO